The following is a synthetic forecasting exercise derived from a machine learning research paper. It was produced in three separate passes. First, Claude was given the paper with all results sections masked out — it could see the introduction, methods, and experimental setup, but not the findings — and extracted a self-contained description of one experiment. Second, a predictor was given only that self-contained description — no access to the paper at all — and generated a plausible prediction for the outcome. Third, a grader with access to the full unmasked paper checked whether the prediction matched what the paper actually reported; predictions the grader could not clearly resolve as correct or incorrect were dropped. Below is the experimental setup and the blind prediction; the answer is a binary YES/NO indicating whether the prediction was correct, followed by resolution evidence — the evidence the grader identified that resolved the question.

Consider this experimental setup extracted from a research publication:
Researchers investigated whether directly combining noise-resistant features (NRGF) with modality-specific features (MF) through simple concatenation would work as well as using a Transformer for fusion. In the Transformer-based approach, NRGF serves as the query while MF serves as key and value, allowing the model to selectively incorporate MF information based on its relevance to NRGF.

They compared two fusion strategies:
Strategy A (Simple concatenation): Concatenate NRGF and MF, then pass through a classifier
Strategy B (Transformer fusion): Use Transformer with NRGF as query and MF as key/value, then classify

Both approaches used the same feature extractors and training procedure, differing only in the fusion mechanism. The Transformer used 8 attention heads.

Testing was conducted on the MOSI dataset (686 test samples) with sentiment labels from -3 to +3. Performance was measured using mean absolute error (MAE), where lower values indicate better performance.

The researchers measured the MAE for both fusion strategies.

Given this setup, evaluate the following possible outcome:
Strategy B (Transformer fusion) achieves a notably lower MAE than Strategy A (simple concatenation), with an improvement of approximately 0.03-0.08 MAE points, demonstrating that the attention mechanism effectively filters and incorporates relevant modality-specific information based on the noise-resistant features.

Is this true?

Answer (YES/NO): YES